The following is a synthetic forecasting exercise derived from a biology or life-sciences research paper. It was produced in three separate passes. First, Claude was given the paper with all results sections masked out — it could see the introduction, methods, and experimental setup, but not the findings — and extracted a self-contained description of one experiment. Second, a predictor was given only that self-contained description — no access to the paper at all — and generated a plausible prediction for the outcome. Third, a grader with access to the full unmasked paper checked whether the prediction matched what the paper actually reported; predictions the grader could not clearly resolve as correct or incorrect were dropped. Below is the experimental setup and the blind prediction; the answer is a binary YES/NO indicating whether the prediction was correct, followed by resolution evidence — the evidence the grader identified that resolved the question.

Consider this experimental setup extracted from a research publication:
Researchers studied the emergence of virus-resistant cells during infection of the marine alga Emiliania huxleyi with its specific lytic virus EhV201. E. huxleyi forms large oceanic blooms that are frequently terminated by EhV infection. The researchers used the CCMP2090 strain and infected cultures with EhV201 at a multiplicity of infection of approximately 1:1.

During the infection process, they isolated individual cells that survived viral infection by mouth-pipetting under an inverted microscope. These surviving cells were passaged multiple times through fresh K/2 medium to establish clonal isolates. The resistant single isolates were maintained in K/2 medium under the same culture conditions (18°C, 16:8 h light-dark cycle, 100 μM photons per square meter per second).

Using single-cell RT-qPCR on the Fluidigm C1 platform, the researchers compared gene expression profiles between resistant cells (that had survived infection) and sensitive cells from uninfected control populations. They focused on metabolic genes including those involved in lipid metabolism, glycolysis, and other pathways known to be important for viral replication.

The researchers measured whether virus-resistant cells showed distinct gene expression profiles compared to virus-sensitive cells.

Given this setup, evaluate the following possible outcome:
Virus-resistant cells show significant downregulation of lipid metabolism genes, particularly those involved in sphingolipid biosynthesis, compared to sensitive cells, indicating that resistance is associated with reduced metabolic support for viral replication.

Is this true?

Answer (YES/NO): NO